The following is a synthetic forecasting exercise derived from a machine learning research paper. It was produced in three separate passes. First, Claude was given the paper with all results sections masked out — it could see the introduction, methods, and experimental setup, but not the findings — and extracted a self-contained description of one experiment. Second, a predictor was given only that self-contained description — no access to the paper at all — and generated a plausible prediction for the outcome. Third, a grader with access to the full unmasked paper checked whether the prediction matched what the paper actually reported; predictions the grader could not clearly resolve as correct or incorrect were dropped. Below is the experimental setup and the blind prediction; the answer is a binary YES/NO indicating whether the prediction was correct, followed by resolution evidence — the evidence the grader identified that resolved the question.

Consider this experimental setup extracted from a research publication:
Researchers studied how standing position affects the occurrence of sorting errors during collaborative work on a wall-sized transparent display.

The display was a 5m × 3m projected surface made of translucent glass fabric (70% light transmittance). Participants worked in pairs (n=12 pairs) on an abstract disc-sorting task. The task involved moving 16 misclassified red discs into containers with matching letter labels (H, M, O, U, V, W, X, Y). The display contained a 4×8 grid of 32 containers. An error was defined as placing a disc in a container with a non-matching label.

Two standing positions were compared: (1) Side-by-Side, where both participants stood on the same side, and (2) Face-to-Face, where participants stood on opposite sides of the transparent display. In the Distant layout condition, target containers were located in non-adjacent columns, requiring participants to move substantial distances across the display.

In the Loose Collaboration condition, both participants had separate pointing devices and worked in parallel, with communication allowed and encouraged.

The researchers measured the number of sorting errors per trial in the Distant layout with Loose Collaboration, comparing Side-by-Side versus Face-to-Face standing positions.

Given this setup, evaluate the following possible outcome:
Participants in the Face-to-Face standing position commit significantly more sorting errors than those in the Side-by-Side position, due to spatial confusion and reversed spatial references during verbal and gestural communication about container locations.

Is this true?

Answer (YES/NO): NO